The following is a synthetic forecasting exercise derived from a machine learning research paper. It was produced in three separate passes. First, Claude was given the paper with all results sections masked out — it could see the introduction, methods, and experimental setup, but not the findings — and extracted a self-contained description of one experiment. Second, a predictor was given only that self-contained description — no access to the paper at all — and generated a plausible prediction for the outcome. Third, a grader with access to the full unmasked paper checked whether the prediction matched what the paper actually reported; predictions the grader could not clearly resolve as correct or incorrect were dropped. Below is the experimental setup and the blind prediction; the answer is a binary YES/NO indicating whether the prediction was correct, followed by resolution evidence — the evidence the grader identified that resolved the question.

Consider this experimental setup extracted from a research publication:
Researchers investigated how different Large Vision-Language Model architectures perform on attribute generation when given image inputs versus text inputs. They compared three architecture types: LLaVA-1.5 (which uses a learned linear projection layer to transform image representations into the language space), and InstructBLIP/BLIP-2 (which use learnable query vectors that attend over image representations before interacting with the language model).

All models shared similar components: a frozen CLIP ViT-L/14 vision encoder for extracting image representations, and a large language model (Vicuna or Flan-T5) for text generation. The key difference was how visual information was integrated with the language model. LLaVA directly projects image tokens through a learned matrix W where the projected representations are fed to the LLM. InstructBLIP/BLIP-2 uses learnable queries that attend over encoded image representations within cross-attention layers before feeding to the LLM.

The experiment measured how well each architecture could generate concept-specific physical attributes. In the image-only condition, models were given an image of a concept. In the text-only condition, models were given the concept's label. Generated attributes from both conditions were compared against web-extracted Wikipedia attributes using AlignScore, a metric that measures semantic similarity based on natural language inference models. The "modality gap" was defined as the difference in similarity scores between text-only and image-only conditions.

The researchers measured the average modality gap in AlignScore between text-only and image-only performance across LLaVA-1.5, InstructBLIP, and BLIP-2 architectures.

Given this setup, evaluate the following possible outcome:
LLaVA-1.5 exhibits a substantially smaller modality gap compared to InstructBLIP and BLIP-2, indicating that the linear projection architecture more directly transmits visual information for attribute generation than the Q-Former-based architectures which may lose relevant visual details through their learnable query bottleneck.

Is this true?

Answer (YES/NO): YES